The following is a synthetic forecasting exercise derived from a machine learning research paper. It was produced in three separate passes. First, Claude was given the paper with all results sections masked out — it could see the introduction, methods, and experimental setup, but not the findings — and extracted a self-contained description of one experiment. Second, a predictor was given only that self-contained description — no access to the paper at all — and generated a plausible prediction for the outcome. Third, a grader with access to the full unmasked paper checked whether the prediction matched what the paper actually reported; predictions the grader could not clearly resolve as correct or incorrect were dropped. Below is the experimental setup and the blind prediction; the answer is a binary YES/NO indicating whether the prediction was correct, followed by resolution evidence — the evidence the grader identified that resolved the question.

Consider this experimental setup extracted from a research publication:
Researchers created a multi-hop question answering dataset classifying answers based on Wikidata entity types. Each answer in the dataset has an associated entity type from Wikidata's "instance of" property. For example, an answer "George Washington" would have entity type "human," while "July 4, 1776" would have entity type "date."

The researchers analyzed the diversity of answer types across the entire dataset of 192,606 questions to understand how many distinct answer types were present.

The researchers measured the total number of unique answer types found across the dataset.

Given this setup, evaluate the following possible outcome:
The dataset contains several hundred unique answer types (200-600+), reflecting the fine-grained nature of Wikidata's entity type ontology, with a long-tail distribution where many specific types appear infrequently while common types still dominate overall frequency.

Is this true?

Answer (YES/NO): YES